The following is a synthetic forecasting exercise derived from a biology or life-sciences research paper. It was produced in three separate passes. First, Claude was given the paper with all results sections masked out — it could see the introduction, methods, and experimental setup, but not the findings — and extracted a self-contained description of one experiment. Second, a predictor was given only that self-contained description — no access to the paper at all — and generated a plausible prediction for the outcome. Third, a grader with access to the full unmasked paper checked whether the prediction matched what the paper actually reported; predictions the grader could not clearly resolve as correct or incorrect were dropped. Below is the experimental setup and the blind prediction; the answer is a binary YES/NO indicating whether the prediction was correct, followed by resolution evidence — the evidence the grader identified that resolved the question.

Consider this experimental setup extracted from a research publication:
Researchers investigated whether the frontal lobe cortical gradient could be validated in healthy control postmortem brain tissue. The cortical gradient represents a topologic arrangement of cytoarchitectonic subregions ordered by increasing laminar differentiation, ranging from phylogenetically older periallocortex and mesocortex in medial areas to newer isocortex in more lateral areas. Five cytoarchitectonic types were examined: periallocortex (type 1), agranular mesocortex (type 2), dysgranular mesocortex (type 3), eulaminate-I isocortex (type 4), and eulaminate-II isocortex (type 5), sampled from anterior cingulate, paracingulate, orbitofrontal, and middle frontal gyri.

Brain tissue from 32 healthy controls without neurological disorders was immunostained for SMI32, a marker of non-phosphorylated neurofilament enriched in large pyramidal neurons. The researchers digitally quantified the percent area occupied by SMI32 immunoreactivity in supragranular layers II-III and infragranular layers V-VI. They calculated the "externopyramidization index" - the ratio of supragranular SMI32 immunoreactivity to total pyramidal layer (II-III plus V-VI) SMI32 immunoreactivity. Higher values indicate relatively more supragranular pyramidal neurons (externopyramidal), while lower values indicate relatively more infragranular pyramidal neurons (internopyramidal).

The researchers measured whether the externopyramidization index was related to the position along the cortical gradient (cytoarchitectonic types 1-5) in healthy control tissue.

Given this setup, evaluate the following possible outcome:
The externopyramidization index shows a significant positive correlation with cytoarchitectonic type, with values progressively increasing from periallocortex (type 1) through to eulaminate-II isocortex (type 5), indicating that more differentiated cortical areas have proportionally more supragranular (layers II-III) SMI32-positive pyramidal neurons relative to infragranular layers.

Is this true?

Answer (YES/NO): YES